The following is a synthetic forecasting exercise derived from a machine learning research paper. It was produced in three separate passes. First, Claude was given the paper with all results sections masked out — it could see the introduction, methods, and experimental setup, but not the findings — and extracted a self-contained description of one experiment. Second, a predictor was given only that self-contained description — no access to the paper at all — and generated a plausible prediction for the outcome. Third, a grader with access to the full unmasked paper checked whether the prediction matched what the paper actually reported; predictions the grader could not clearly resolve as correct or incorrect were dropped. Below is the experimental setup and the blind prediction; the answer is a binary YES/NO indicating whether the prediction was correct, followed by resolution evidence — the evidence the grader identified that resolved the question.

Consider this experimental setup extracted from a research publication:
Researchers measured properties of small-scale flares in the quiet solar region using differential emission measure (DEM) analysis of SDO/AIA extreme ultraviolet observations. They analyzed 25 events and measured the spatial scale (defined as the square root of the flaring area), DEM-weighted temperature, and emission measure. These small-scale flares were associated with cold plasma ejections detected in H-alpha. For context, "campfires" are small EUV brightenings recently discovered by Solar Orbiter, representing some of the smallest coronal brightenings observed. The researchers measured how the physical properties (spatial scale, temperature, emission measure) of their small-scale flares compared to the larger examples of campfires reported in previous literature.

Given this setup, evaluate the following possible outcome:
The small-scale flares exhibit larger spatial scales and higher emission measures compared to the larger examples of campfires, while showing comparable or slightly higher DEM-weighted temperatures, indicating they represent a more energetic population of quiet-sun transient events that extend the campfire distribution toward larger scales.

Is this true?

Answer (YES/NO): NO